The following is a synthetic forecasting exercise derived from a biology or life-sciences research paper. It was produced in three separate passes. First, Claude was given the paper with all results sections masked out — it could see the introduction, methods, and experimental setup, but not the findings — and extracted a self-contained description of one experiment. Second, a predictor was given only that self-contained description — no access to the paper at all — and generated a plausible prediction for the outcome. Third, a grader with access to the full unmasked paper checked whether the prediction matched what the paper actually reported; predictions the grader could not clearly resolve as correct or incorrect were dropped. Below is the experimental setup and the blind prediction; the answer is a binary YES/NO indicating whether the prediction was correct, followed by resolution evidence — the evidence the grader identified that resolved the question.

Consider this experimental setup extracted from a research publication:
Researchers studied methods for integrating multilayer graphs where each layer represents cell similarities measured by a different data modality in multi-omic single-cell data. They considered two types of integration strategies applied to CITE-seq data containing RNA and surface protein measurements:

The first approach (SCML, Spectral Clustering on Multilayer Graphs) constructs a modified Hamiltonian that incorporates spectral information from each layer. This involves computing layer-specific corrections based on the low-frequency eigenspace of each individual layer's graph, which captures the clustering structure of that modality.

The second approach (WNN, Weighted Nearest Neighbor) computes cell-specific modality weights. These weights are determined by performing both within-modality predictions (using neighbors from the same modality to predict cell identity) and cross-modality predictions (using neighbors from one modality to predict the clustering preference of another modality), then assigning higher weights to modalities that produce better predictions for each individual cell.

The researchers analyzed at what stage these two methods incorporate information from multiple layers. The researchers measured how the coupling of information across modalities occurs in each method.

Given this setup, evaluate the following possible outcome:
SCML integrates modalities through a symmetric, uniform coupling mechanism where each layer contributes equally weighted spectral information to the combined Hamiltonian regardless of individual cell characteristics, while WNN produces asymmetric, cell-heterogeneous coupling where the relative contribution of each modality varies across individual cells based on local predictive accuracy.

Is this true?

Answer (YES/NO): YES